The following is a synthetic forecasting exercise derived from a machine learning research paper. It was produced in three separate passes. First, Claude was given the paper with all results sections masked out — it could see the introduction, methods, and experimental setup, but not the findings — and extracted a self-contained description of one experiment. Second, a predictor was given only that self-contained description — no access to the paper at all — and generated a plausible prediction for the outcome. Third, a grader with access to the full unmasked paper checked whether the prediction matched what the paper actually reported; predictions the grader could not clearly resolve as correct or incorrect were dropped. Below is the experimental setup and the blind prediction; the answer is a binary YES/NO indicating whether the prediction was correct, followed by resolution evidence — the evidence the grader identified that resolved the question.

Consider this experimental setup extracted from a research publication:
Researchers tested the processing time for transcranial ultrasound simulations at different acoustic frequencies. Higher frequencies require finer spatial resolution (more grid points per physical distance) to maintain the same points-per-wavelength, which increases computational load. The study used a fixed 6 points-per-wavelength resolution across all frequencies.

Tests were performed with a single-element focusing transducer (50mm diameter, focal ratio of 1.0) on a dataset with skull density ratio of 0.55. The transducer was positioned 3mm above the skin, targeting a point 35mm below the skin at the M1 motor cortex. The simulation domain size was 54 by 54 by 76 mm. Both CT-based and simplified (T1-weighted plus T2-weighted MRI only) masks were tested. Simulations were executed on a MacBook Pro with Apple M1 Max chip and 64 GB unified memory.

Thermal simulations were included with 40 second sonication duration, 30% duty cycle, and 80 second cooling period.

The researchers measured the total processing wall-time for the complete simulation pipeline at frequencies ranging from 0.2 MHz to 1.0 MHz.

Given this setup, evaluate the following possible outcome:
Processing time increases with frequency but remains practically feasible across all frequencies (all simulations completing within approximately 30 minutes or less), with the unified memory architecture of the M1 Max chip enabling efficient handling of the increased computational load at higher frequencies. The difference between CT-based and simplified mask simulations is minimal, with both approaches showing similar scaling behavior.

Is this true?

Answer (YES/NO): NO